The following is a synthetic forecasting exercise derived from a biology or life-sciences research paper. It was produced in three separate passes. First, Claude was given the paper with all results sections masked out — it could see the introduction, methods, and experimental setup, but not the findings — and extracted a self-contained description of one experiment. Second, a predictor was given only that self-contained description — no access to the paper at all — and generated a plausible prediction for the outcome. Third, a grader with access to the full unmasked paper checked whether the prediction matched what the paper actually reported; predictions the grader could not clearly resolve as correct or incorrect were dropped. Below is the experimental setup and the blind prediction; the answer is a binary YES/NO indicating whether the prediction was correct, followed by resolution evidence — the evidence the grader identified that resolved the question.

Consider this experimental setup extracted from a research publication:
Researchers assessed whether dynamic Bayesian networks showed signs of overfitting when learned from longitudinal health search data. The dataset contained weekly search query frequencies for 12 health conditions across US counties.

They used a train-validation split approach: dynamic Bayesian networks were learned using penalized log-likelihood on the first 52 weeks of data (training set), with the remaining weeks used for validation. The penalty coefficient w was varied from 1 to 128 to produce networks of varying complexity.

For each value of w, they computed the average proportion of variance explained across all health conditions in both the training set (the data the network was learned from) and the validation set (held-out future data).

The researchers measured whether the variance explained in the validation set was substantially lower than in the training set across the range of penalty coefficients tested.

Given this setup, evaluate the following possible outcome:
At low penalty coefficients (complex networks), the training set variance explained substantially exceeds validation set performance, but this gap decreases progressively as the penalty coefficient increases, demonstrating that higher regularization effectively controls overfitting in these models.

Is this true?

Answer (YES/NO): NO